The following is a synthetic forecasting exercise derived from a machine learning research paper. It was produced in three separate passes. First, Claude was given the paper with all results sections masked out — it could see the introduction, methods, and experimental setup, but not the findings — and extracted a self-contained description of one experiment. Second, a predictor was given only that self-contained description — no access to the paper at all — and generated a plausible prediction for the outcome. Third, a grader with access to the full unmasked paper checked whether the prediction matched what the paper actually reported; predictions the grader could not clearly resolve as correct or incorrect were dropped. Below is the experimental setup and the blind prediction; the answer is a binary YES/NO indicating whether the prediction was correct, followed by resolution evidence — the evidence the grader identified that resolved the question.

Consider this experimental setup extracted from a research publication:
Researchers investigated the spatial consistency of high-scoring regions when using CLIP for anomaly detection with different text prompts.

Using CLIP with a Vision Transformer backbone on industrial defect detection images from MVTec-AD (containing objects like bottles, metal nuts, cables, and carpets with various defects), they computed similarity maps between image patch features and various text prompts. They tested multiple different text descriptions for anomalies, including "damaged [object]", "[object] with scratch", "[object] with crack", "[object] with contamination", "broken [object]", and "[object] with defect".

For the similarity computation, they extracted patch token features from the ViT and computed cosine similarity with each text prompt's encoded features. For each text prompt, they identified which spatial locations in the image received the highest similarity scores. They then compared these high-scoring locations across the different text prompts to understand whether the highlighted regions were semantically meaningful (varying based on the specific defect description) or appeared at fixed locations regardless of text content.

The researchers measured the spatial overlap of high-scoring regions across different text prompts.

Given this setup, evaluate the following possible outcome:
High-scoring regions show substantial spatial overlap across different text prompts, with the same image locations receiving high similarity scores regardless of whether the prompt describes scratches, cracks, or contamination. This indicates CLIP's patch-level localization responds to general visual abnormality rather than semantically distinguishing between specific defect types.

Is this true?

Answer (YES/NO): NO